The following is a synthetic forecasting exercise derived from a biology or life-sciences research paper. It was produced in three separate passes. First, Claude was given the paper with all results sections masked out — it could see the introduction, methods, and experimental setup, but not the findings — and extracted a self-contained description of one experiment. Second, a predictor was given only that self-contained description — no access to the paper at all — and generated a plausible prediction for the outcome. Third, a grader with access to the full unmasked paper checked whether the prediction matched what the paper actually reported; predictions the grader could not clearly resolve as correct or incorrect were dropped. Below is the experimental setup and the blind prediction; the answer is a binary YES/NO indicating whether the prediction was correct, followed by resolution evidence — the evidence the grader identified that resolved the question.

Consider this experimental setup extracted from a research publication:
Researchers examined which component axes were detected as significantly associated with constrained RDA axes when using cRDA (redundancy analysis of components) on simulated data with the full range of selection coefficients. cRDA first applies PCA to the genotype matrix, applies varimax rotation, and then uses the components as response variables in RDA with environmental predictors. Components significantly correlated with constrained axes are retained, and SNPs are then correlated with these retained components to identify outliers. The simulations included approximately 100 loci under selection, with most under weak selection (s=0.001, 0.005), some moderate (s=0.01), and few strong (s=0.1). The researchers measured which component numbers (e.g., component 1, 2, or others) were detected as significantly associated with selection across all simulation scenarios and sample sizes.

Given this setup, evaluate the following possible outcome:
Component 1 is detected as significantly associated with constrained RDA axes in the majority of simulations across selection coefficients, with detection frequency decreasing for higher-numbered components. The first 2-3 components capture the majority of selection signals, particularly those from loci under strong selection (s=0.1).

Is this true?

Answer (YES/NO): NO